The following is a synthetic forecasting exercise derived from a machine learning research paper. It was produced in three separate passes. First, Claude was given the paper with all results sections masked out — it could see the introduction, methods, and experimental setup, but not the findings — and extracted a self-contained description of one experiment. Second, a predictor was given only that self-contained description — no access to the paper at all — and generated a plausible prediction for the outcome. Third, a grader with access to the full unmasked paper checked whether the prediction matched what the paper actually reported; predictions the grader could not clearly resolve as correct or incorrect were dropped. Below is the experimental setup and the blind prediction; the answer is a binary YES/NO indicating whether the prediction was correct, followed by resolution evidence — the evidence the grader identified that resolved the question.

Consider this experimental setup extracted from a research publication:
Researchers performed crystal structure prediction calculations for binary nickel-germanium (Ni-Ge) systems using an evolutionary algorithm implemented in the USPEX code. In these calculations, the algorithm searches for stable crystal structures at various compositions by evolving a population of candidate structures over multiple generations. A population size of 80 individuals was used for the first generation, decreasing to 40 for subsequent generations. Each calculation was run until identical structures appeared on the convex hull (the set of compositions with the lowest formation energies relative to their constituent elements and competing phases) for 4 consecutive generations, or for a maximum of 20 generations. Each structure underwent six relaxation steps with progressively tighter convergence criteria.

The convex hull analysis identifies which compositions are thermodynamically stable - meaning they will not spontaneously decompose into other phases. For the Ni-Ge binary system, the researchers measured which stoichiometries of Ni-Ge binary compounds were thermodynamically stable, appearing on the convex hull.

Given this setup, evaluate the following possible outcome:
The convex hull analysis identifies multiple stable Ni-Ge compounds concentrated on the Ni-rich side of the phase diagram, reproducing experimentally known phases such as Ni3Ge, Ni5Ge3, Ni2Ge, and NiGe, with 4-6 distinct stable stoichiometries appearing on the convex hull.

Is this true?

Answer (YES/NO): NO